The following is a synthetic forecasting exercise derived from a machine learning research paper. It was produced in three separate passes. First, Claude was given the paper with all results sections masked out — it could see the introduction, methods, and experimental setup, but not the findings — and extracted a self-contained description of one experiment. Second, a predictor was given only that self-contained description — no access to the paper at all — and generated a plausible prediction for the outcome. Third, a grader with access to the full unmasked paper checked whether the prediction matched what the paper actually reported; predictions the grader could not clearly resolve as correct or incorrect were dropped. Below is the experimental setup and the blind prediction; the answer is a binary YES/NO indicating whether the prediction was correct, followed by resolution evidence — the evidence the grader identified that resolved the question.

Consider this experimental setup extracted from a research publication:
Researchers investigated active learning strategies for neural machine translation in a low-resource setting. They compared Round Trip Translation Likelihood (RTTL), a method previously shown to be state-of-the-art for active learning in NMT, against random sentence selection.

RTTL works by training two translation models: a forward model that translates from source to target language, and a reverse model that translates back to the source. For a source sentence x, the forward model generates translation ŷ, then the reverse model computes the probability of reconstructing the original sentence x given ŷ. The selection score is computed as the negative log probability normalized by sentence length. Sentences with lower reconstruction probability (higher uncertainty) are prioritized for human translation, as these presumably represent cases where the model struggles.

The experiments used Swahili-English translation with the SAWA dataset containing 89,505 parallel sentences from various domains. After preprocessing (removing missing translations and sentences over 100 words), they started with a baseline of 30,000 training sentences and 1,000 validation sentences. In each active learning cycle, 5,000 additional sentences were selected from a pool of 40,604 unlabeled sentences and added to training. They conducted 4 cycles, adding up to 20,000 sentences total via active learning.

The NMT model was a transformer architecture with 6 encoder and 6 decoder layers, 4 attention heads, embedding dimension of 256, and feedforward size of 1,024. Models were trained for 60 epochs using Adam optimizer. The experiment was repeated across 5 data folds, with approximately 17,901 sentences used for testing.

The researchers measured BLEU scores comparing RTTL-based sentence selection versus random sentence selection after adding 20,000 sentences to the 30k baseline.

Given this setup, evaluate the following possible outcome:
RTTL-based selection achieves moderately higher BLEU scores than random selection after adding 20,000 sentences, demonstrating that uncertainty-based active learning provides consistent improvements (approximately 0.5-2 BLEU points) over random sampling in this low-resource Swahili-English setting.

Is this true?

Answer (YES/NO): NO